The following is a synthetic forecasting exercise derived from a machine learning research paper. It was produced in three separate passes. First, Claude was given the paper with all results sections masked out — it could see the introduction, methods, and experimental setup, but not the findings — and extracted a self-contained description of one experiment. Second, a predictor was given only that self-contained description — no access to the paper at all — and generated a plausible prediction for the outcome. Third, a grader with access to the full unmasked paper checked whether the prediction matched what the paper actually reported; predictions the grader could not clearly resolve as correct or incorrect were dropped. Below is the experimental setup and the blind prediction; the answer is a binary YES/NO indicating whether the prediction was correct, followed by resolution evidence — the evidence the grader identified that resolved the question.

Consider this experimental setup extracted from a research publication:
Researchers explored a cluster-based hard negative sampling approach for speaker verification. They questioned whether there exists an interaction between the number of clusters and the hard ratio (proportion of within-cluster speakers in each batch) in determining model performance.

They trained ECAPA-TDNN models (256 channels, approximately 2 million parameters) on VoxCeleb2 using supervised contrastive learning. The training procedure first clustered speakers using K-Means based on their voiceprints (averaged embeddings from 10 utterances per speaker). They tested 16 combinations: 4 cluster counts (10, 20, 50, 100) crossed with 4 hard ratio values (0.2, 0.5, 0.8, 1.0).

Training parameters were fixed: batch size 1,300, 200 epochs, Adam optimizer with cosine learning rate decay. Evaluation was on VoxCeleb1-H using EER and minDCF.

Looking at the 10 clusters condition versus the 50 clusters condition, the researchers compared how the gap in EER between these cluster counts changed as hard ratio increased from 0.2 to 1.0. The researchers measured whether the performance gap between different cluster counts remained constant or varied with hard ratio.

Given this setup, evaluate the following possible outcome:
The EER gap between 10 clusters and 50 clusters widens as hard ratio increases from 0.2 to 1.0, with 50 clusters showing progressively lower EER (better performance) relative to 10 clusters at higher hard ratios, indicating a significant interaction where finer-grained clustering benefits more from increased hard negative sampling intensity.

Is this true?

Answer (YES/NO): YES